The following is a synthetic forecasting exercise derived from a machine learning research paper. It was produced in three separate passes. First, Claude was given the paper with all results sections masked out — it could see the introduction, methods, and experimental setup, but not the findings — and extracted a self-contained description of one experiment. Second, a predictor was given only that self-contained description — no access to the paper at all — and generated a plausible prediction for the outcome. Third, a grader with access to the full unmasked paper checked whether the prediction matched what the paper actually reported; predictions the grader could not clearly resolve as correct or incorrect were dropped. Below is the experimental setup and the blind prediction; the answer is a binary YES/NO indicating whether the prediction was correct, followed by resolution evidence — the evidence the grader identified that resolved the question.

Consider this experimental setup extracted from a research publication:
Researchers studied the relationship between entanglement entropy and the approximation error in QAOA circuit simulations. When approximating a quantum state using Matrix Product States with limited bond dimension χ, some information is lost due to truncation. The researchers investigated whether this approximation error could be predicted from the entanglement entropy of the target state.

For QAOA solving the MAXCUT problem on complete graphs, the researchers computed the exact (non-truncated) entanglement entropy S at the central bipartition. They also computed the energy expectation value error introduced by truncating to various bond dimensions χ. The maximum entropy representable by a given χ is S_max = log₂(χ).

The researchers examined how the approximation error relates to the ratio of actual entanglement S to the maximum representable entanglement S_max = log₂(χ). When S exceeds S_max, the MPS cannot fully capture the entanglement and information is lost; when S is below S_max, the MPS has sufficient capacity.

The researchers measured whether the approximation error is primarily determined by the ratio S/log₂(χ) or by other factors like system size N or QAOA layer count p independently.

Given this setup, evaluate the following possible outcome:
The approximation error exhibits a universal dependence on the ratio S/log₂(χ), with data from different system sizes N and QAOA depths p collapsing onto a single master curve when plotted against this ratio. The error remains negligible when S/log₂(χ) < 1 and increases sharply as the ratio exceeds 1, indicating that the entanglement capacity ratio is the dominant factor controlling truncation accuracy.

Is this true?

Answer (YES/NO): NO